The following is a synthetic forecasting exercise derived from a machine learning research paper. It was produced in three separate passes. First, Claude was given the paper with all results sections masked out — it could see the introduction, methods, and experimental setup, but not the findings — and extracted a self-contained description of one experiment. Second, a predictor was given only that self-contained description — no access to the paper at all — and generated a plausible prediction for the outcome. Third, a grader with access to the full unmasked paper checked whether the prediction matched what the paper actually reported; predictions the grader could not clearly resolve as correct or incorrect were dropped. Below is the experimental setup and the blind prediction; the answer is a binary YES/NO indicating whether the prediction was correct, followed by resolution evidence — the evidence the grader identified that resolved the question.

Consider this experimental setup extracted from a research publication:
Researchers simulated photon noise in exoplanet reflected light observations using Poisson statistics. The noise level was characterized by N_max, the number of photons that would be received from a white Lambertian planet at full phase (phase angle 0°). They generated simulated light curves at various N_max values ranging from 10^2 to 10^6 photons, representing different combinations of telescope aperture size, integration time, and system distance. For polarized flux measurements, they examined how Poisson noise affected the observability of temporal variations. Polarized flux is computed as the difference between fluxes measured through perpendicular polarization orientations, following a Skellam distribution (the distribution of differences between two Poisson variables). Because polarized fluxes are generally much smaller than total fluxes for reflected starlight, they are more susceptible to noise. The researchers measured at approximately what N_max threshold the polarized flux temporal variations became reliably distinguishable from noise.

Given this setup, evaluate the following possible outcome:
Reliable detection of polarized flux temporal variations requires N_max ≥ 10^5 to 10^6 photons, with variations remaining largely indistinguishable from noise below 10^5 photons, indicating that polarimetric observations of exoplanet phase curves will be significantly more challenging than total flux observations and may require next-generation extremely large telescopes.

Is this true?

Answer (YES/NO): NO